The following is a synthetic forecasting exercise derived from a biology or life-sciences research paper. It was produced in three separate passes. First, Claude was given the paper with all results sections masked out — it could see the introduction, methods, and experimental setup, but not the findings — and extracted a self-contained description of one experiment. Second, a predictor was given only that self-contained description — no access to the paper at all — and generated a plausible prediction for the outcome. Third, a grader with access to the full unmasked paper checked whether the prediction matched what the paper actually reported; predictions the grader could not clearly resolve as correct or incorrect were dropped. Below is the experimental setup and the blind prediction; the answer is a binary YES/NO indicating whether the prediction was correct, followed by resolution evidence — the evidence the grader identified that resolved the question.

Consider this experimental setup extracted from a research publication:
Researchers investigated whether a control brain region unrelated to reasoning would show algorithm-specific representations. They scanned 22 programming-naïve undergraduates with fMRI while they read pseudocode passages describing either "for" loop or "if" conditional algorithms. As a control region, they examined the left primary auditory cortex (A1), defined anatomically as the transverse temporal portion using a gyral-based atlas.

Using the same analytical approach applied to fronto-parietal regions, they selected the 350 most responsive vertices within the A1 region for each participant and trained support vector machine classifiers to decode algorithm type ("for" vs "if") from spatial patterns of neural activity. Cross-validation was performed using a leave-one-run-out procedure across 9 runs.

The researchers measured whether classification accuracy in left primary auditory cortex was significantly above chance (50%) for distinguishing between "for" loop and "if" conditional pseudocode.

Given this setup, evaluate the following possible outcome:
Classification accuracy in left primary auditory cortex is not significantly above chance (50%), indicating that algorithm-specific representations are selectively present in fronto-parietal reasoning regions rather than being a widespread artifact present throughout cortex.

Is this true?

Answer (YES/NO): YES